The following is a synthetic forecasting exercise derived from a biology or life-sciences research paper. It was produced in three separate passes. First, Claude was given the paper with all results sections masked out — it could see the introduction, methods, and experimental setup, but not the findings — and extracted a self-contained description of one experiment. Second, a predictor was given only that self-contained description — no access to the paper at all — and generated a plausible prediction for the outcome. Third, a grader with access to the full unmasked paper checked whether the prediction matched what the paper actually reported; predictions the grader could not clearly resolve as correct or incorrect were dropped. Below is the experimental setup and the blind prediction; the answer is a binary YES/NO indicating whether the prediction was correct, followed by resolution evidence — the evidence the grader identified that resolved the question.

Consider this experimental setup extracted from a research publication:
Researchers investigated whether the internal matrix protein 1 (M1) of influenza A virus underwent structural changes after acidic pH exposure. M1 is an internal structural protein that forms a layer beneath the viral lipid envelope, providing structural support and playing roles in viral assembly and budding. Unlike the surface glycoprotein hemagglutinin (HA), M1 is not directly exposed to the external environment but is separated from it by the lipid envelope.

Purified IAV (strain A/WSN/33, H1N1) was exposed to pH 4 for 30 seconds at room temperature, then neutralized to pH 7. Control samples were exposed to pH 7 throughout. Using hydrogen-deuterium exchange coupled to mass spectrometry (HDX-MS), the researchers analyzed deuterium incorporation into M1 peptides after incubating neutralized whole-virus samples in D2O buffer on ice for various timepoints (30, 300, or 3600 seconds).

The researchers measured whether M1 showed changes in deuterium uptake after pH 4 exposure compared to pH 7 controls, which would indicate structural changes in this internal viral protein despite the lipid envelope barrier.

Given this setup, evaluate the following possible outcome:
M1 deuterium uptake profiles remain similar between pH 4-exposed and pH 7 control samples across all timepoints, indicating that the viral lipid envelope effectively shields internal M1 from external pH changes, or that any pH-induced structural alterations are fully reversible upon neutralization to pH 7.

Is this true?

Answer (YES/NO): NO